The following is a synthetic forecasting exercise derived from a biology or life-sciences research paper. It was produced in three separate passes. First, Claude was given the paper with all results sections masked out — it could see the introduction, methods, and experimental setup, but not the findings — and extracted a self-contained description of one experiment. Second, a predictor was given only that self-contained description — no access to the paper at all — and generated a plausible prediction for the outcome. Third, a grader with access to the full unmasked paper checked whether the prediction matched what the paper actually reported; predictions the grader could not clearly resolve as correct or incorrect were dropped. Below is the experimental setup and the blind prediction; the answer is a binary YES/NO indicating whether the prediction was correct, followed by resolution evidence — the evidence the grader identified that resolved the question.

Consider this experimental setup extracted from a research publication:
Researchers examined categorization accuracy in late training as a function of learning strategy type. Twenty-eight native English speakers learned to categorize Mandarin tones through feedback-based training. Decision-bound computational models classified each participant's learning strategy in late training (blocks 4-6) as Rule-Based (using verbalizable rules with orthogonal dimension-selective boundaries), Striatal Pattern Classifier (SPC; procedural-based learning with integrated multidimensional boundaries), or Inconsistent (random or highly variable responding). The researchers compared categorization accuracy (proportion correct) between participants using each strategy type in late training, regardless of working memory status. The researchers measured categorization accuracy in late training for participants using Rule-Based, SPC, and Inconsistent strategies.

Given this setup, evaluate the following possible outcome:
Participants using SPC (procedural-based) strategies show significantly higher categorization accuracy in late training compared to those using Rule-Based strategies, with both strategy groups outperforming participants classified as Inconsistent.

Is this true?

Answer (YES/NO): NO